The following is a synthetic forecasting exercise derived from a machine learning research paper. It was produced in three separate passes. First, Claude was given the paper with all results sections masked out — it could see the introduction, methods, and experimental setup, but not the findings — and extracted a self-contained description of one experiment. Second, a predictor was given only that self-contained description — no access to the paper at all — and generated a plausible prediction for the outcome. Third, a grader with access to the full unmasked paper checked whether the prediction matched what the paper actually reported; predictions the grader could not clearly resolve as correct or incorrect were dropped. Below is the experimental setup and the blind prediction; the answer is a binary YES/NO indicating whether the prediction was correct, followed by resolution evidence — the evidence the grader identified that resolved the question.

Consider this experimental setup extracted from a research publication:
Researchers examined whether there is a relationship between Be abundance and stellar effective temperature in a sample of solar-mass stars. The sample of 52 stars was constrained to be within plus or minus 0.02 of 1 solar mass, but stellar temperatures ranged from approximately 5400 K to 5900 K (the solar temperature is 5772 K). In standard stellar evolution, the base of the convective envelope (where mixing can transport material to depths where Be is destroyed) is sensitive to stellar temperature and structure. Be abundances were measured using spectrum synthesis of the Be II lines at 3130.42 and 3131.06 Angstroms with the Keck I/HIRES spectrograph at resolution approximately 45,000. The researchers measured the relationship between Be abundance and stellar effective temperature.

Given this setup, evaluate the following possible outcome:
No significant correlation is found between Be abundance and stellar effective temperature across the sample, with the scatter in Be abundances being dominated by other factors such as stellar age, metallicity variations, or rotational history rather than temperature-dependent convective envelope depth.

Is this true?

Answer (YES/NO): YES